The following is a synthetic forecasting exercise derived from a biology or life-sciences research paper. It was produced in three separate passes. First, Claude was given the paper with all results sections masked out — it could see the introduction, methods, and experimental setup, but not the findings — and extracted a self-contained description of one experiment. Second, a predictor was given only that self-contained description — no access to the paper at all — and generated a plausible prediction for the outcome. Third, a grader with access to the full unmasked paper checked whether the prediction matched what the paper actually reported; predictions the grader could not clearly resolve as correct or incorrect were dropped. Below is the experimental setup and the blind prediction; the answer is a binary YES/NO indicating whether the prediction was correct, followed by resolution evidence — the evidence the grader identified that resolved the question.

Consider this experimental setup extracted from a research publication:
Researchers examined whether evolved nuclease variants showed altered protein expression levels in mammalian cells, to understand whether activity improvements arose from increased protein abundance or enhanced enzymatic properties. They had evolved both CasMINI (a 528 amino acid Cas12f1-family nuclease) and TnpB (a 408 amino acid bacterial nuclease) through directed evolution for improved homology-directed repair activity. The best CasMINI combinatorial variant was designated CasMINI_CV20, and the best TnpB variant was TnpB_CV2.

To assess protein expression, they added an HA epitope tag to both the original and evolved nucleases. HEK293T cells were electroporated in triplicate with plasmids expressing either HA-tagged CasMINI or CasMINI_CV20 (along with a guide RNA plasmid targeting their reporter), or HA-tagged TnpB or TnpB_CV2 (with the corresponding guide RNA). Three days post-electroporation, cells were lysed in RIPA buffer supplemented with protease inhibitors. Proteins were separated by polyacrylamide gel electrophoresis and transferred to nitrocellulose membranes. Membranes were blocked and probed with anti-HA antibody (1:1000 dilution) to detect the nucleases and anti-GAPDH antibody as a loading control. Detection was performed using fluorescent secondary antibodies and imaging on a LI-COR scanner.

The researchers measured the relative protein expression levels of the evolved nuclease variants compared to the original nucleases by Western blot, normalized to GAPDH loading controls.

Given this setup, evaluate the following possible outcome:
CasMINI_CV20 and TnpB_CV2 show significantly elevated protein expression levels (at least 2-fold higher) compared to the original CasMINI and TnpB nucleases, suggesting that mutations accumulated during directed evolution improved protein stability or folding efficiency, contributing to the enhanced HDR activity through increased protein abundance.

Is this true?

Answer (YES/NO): NO